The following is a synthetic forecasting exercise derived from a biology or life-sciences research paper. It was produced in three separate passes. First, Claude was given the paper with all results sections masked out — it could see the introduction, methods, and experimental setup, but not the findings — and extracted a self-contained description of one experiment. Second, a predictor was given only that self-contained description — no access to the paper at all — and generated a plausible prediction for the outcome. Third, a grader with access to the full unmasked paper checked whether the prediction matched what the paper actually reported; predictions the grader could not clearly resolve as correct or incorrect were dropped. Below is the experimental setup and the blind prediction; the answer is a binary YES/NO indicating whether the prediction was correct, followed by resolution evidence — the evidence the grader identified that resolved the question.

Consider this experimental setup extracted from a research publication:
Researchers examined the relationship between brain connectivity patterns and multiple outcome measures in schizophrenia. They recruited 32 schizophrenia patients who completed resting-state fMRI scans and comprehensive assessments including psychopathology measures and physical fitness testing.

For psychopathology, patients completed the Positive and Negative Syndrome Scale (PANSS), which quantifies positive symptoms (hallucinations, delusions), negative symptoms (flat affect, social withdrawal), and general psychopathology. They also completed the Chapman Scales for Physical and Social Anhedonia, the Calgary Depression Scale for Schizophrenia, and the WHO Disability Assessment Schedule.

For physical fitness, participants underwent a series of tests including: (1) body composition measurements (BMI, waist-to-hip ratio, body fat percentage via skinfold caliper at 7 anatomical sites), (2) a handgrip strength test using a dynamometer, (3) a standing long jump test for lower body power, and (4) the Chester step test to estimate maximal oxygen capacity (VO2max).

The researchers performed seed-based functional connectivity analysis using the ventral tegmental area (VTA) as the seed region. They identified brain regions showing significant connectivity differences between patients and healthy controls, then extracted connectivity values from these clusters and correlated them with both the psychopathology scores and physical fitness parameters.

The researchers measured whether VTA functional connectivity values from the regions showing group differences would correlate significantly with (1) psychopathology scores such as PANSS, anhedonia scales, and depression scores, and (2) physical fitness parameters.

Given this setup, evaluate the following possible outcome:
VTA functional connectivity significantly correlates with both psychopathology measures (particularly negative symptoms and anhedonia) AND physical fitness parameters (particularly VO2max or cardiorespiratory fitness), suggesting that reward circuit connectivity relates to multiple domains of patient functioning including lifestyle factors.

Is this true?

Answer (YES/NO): NO